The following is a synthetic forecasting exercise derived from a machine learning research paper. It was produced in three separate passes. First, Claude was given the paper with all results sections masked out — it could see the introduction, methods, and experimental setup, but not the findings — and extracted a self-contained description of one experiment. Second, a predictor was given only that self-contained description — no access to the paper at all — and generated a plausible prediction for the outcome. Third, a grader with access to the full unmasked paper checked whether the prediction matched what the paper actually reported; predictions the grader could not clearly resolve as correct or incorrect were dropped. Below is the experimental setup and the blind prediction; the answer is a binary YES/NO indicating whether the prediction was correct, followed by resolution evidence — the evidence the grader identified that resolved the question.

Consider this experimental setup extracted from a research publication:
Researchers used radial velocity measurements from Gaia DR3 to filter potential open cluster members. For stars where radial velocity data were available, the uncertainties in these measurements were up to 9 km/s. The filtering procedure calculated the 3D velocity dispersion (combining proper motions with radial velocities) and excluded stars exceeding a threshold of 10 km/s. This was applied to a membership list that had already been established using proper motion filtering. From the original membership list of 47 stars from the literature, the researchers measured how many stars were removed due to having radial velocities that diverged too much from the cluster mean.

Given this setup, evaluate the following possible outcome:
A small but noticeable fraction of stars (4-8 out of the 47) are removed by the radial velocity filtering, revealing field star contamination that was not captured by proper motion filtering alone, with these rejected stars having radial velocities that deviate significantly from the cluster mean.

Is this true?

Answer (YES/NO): NO